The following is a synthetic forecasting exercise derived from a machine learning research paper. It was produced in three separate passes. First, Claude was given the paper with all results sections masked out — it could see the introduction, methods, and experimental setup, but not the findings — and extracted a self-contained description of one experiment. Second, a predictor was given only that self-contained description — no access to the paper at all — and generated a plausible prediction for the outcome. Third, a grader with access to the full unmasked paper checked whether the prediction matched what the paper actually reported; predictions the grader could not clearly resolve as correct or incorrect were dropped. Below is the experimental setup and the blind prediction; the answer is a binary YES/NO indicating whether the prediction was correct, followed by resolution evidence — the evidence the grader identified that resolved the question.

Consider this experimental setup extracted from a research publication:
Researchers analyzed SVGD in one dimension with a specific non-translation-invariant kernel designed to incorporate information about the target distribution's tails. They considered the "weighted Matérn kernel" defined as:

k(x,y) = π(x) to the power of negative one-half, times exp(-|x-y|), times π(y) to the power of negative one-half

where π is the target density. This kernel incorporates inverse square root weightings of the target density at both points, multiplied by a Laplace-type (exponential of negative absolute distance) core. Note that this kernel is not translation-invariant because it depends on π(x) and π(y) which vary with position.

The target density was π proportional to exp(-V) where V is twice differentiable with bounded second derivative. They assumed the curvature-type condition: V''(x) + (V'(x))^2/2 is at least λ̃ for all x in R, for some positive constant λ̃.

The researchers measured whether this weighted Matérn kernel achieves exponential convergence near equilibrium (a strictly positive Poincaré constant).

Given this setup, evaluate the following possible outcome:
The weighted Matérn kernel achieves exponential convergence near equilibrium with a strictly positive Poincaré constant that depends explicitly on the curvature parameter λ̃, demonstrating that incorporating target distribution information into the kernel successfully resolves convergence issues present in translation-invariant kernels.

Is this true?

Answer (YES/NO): YES